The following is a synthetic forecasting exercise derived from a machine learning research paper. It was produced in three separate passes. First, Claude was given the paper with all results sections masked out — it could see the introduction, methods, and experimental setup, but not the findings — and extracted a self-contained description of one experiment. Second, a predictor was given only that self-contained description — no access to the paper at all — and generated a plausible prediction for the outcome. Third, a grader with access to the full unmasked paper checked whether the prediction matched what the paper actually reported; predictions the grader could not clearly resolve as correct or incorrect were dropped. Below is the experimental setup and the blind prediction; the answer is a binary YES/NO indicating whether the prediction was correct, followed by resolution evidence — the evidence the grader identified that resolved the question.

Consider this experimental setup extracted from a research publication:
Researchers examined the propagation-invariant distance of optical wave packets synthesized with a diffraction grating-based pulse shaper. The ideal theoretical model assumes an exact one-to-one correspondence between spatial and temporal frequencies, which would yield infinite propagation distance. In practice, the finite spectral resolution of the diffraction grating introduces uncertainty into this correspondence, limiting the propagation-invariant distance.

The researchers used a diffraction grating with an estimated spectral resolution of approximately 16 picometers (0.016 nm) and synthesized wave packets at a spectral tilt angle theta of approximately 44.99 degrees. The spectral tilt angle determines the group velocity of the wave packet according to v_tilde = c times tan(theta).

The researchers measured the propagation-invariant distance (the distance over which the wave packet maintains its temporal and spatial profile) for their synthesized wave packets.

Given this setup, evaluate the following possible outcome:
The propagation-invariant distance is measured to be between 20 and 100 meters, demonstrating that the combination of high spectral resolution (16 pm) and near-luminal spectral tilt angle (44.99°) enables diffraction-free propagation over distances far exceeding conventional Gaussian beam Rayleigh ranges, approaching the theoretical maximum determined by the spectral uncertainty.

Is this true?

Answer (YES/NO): YES